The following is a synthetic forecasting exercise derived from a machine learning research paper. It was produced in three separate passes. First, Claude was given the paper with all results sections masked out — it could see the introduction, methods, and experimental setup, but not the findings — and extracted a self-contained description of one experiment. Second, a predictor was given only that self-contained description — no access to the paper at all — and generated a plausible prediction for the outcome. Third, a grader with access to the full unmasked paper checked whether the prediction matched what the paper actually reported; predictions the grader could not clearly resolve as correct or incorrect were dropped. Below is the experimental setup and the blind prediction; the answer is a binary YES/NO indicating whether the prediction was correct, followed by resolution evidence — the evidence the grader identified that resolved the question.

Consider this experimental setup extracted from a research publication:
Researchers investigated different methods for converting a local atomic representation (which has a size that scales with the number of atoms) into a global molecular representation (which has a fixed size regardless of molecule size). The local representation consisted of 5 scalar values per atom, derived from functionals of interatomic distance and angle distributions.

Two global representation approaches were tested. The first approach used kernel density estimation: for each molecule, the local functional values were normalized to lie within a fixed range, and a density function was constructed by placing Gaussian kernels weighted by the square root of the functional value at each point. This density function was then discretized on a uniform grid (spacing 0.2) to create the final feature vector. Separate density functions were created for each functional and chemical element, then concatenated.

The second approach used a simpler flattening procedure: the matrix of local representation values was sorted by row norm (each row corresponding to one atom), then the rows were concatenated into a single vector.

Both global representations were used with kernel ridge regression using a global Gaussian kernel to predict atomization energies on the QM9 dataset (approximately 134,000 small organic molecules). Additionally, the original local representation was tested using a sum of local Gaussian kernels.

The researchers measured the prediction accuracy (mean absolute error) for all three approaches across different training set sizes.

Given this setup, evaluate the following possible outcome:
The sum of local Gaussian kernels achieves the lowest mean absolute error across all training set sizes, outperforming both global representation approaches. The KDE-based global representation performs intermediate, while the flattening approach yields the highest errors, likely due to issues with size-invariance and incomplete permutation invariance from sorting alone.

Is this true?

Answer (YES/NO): YES